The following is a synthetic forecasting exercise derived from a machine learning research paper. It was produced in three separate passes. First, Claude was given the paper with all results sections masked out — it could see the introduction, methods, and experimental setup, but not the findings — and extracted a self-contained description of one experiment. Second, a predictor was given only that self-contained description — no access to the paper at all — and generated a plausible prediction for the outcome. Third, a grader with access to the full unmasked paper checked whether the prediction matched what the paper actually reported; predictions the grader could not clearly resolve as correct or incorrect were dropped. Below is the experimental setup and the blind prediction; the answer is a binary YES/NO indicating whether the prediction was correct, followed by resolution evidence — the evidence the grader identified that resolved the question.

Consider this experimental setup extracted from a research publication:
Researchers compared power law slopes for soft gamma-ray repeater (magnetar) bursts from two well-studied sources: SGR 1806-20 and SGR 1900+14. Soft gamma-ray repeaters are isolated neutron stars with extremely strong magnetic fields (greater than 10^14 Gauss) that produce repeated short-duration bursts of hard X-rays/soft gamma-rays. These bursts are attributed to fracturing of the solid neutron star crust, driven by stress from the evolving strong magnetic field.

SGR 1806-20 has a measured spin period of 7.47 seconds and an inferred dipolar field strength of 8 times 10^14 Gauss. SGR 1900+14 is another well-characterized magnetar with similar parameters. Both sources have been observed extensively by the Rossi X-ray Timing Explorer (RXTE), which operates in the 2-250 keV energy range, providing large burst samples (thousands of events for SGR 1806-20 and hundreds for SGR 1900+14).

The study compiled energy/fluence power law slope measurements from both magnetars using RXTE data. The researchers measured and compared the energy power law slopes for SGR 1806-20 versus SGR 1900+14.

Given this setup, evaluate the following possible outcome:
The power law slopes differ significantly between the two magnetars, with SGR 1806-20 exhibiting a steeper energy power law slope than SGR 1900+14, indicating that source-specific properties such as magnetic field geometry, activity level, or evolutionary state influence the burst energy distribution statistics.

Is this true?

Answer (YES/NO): NO